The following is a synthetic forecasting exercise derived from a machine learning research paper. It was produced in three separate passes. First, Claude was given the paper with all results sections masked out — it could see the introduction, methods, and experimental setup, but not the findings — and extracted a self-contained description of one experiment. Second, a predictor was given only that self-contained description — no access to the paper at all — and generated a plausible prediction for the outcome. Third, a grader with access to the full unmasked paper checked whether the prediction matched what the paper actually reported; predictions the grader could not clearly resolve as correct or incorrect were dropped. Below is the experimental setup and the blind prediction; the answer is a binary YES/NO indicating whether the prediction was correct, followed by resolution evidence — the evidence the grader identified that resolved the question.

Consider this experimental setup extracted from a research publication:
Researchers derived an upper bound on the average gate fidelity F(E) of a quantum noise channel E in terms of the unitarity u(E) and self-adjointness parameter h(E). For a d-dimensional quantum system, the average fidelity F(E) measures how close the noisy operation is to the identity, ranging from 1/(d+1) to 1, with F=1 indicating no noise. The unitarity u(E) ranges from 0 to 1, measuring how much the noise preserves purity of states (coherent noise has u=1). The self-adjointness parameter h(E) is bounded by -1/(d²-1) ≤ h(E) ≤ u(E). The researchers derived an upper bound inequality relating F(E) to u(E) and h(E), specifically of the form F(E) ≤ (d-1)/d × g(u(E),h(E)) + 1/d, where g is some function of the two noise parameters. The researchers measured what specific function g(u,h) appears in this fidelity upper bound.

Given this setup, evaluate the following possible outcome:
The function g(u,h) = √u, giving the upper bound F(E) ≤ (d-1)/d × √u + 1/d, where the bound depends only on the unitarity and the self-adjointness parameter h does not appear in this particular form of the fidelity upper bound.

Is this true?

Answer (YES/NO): NO